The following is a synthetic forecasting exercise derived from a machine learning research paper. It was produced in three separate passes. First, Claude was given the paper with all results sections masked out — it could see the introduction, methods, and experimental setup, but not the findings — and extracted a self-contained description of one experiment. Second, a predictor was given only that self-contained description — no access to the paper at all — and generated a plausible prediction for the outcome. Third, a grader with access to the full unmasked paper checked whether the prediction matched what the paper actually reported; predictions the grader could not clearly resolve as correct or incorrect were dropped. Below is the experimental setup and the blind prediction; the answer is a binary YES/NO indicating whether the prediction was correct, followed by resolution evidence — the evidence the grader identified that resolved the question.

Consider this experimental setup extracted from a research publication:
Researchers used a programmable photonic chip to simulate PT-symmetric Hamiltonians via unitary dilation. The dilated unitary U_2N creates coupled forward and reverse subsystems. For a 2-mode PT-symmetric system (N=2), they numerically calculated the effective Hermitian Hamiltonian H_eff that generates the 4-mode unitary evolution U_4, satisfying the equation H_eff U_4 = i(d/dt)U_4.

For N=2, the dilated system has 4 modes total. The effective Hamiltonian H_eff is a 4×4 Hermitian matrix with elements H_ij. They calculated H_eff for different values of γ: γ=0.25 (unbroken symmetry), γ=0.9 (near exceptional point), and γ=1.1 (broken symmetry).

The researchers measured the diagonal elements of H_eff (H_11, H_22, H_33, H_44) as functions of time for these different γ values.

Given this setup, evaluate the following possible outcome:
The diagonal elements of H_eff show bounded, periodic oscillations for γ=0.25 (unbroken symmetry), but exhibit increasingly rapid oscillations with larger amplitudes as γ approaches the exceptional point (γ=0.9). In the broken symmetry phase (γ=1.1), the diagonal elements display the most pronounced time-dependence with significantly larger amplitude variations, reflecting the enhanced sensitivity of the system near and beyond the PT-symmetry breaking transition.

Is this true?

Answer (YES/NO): NO